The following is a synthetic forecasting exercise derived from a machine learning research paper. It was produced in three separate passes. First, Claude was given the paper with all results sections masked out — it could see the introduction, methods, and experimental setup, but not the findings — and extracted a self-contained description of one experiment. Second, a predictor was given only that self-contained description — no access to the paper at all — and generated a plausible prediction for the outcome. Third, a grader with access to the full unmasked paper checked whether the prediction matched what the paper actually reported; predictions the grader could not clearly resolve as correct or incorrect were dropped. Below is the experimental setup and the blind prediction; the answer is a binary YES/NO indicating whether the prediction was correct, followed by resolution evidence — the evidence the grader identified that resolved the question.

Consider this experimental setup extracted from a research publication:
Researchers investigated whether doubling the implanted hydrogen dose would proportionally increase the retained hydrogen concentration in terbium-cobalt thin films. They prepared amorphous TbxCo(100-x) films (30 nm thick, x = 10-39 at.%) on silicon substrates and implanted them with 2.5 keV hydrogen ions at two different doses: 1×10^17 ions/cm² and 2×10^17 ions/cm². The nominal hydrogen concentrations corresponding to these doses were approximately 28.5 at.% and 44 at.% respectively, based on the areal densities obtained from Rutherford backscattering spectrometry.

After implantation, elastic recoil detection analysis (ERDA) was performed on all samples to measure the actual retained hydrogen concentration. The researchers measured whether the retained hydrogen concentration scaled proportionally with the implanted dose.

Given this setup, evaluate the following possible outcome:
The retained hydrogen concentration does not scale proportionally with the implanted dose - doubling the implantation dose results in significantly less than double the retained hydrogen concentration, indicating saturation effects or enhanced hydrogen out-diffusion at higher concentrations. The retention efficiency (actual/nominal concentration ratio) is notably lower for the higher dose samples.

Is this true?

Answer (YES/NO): YES